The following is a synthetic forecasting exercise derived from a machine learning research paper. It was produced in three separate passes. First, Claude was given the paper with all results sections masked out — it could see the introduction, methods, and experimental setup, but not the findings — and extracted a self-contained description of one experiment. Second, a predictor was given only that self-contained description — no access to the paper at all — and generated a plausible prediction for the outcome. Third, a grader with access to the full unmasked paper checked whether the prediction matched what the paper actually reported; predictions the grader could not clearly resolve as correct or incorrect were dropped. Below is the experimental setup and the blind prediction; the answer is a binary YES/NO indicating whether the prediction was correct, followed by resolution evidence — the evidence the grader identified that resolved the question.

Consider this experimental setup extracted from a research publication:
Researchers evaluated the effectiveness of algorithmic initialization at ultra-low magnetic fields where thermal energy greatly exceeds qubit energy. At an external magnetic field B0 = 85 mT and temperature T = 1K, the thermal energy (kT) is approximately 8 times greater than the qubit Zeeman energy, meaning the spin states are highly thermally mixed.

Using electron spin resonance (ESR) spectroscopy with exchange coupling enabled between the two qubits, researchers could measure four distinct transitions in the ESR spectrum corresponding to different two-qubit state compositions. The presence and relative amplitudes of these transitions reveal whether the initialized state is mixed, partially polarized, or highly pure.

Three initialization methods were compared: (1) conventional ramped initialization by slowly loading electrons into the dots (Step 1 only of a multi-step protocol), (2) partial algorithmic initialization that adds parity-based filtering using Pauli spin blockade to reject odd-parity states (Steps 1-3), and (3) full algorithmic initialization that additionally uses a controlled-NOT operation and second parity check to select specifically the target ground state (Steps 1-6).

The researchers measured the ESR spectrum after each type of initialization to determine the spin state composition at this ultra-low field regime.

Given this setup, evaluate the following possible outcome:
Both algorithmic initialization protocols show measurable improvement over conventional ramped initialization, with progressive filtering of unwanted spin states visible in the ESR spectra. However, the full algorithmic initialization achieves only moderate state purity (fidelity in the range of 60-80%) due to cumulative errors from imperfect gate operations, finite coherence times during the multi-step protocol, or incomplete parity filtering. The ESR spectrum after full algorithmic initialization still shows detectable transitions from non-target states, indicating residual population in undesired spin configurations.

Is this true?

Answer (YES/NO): NO